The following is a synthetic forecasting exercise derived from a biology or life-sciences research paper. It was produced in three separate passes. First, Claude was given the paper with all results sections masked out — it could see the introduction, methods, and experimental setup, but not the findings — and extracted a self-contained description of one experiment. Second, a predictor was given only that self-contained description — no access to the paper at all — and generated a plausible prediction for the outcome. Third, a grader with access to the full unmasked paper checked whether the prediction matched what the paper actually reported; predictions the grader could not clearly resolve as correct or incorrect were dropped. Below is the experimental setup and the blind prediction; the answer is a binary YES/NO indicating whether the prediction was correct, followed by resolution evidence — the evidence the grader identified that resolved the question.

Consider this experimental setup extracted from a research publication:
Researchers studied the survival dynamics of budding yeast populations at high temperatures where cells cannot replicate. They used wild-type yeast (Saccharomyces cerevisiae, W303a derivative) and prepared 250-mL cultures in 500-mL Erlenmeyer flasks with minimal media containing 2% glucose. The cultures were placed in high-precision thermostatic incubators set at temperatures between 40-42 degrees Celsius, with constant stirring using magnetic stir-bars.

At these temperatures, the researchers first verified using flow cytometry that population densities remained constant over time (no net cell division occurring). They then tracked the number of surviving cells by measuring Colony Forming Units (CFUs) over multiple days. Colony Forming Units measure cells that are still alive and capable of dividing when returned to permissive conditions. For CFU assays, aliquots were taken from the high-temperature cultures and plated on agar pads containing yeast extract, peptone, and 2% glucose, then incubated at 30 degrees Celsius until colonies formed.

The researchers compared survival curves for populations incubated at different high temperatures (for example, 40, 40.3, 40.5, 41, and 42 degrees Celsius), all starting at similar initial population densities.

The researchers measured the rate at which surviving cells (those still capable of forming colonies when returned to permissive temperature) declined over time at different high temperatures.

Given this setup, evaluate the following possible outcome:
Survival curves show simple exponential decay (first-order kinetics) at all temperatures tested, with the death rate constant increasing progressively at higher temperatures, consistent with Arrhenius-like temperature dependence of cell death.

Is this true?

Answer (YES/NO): NO